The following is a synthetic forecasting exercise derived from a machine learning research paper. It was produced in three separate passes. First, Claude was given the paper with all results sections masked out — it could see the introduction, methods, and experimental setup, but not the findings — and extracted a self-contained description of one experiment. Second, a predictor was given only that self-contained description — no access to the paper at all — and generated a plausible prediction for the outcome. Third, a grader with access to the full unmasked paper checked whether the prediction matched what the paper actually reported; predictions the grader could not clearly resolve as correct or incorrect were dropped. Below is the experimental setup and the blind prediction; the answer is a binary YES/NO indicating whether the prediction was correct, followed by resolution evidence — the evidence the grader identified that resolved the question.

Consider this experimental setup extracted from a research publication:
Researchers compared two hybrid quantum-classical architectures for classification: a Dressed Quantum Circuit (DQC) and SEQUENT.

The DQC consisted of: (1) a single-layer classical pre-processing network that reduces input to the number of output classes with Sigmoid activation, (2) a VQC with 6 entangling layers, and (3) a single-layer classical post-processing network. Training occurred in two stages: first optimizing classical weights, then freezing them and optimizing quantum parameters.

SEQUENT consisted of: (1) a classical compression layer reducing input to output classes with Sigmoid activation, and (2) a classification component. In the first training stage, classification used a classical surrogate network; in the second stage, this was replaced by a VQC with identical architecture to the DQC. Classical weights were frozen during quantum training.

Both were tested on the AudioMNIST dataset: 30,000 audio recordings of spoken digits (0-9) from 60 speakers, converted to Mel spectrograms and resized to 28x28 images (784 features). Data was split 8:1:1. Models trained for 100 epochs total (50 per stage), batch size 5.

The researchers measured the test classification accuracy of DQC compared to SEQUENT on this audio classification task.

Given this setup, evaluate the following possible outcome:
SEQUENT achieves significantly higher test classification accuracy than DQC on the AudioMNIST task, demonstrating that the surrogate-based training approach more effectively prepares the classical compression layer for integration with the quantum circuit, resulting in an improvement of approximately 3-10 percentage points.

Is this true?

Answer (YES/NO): NO